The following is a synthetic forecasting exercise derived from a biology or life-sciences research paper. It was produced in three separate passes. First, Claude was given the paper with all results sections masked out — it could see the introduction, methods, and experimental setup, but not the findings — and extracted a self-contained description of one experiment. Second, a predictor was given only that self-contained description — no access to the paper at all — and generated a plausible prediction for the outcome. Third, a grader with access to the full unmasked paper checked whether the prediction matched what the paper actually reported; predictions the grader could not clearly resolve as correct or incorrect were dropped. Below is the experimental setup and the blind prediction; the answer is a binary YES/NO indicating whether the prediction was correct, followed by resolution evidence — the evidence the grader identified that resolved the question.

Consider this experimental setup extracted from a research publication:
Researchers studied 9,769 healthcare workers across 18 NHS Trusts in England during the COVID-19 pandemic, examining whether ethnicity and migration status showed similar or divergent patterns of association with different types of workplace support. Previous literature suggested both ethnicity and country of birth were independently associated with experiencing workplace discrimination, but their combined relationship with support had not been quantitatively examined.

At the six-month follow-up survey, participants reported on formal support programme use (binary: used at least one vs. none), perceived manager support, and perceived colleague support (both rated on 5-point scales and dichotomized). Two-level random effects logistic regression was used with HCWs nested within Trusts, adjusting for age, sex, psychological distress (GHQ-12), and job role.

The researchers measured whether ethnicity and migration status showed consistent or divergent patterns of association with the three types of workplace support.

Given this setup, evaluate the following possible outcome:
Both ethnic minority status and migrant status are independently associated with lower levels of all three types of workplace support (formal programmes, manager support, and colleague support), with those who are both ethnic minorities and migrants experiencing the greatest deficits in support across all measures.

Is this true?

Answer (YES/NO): NO